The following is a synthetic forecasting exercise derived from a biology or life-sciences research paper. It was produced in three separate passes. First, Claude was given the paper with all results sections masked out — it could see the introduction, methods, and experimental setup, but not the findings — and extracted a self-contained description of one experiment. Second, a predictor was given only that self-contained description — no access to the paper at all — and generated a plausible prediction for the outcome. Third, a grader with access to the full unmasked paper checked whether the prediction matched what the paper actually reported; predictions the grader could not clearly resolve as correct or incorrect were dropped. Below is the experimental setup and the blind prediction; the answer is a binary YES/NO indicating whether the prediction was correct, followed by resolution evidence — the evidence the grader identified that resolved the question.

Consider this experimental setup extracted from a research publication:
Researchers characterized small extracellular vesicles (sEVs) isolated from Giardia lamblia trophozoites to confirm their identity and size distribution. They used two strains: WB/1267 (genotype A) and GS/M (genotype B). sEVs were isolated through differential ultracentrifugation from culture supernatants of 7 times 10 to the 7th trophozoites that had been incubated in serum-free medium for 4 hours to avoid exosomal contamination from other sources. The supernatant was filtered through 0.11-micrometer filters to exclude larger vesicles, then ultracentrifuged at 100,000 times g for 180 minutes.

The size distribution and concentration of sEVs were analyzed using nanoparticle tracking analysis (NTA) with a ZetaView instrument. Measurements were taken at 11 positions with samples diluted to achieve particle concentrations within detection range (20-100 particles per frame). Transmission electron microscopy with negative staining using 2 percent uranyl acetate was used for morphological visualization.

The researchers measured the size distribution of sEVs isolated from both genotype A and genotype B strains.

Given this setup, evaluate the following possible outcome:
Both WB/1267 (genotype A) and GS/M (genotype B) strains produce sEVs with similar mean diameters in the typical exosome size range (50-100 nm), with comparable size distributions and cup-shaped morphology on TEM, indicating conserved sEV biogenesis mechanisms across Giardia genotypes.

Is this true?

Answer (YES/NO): NO